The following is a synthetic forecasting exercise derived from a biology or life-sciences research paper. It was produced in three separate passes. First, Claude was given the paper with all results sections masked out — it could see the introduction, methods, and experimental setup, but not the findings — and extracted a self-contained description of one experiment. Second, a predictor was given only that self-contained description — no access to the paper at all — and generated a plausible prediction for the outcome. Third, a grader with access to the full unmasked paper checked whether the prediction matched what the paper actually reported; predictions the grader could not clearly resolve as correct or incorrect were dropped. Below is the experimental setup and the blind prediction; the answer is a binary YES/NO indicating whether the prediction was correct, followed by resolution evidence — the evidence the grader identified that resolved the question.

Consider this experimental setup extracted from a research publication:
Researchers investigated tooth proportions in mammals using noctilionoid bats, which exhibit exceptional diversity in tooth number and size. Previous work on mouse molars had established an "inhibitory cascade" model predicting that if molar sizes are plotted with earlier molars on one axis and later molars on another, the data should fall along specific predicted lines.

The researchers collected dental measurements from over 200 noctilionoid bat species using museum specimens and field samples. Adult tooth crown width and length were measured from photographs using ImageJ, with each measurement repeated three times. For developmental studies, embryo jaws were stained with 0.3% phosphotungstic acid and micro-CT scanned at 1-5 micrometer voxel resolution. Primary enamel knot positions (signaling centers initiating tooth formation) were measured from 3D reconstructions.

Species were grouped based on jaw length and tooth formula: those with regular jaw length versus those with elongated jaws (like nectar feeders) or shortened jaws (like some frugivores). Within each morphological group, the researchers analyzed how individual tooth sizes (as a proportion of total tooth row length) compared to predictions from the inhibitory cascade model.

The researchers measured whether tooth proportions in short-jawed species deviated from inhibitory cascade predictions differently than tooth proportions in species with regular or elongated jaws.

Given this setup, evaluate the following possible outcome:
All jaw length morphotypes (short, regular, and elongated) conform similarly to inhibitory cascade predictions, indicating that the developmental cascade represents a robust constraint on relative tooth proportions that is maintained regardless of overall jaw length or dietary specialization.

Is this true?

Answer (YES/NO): NO